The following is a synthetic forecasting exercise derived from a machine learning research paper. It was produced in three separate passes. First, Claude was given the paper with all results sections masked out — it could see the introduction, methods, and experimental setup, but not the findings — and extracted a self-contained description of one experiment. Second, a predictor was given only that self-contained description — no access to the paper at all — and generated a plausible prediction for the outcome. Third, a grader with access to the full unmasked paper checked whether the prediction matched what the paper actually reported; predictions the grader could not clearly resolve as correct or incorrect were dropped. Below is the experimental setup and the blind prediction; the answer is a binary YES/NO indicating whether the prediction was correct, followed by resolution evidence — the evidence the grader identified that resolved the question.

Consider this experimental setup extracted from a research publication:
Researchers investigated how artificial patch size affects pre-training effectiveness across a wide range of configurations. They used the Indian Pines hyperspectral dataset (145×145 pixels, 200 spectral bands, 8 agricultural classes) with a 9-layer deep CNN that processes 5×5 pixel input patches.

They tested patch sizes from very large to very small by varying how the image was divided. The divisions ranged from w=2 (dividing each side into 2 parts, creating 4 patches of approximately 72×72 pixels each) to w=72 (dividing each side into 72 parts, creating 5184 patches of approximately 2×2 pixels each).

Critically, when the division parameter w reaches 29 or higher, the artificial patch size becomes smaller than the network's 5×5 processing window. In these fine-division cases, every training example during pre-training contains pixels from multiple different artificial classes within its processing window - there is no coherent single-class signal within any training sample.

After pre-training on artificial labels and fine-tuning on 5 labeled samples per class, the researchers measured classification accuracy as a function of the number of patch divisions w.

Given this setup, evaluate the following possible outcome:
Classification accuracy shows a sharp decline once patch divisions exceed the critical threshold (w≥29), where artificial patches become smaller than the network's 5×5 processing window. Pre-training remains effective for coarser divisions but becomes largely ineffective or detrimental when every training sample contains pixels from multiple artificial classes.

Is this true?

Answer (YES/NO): NO